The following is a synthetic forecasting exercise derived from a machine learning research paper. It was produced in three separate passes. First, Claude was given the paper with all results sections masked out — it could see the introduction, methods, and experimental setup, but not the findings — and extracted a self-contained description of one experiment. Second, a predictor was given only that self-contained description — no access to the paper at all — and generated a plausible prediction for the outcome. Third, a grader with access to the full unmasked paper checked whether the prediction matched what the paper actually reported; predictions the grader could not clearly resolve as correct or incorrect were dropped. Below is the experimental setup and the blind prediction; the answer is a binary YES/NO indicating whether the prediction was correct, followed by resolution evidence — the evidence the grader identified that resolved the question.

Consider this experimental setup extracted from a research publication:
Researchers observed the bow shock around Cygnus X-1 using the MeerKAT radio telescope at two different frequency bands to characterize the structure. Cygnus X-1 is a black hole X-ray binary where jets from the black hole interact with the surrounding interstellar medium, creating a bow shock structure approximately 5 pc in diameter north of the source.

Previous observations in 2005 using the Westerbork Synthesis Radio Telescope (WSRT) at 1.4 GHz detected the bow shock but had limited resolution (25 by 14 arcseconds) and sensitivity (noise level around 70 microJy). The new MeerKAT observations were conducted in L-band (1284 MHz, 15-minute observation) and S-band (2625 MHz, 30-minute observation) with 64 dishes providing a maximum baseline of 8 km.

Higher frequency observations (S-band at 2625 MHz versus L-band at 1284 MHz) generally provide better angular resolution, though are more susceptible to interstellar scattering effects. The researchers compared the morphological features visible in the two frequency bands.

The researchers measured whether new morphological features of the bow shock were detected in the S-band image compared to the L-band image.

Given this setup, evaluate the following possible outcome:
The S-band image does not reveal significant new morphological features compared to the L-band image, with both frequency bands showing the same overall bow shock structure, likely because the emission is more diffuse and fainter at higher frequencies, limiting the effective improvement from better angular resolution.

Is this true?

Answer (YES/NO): NO